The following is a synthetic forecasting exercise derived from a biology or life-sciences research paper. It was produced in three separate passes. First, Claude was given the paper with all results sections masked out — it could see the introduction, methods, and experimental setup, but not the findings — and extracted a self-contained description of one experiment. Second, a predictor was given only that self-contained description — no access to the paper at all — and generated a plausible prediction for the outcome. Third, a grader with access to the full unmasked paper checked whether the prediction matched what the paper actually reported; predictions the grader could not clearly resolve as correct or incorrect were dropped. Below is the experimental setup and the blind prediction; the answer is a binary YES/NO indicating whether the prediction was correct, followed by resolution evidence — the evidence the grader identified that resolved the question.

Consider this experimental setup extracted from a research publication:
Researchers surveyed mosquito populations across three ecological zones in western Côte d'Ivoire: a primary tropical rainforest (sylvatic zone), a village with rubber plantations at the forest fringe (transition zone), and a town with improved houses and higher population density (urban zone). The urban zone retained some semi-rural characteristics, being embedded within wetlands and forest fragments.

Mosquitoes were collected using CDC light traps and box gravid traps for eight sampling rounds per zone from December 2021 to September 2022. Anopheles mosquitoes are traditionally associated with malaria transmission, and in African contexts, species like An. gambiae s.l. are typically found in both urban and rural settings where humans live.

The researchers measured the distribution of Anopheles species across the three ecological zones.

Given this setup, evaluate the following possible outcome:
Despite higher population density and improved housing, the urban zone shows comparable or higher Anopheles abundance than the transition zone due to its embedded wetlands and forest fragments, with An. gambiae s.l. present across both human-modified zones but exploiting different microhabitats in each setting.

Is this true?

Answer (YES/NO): NO